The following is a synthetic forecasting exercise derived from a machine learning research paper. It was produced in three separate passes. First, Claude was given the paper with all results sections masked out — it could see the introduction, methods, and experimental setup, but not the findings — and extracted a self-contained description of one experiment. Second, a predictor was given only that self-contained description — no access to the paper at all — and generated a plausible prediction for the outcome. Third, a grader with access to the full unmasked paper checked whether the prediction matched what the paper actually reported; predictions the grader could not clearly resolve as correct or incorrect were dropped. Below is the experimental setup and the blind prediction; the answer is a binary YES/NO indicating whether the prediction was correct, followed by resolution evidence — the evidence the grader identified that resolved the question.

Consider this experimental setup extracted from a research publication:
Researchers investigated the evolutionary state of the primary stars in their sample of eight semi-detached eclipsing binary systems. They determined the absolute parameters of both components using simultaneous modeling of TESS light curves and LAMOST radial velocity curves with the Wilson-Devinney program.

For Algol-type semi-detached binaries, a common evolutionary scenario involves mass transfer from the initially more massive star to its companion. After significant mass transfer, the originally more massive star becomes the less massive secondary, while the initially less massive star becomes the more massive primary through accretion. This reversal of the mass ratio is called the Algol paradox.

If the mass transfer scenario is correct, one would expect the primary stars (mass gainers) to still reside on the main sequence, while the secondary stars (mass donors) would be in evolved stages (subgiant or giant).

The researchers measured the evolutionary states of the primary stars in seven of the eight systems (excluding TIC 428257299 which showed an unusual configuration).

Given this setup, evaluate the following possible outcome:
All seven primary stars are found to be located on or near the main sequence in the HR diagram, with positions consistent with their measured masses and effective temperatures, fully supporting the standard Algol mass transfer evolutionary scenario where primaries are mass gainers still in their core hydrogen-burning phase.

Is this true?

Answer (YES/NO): YES